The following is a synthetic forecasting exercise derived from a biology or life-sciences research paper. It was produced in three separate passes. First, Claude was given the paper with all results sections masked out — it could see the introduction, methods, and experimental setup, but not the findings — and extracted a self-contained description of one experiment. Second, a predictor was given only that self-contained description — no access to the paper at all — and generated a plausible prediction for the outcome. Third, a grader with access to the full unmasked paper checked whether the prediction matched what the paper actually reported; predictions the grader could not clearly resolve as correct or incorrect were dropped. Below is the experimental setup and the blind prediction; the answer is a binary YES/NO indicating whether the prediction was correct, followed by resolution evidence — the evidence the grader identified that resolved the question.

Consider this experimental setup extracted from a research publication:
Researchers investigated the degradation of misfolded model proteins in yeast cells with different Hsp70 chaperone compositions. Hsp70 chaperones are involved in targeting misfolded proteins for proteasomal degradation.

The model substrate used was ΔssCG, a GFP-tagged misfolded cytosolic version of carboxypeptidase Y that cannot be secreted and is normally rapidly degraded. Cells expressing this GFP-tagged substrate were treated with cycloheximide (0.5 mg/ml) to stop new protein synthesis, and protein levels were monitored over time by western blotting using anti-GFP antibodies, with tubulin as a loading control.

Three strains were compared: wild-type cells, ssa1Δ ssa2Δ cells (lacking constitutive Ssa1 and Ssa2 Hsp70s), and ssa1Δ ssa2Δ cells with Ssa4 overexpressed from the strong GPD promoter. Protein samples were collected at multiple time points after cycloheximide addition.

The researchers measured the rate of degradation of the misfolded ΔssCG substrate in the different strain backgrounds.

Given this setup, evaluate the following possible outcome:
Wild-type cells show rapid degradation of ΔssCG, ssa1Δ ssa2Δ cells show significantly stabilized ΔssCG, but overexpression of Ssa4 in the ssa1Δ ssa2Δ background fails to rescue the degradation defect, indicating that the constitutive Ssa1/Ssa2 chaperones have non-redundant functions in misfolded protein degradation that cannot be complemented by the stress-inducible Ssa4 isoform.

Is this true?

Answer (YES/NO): NO